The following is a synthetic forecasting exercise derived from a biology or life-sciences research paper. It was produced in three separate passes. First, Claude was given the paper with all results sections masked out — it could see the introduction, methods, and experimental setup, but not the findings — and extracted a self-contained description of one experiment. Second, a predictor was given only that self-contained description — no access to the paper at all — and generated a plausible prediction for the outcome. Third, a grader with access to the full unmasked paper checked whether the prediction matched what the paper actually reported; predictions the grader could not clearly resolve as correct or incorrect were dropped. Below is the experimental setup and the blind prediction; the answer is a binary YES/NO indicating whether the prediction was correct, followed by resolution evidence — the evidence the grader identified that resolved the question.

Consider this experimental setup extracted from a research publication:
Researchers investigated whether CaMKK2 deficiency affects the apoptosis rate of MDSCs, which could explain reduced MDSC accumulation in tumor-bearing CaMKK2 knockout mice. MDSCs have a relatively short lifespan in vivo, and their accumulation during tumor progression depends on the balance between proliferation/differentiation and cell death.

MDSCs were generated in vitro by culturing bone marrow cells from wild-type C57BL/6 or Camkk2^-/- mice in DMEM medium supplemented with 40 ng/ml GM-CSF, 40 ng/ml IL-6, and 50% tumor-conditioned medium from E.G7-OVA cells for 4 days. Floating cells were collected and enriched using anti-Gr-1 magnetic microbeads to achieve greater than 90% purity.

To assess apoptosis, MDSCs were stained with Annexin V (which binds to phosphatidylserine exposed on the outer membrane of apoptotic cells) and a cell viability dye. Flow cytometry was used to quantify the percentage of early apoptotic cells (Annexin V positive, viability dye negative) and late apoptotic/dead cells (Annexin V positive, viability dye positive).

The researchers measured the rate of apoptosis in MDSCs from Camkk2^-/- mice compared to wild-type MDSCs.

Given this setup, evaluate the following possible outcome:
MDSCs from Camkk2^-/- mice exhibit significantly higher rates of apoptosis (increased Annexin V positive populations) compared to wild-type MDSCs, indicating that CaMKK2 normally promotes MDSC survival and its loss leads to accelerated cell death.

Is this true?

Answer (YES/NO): YES